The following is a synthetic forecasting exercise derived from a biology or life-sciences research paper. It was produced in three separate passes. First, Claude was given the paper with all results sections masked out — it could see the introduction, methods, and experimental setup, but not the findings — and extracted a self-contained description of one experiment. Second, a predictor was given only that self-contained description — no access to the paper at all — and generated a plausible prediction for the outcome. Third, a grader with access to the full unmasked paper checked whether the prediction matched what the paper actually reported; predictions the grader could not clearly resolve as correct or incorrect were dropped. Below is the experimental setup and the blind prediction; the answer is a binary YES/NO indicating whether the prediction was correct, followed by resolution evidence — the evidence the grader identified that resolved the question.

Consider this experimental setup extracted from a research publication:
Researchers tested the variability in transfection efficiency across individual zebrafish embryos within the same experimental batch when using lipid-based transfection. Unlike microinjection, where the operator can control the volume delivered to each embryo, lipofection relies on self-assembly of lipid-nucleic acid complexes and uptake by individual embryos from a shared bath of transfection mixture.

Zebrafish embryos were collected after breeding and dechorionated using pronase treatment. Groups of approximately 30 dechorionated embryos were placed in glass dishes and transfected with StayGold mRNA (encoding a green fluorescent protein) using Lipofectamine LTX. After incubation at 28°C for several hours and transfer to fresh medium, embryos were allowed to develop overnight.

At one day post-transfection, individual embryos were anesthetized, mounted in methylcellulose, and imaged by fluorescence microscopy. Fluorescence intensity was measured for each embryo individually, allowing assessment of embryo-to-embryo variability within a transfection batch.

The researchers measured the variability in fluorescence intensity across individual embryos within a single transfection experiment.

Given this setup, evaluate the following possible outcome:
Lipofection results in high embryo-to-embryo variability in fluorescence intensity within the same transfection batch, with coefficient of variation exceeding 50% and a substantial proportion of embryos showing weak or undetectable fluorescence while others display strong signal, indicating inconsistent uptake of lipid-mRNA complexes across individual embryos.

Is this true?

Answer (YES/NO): NO